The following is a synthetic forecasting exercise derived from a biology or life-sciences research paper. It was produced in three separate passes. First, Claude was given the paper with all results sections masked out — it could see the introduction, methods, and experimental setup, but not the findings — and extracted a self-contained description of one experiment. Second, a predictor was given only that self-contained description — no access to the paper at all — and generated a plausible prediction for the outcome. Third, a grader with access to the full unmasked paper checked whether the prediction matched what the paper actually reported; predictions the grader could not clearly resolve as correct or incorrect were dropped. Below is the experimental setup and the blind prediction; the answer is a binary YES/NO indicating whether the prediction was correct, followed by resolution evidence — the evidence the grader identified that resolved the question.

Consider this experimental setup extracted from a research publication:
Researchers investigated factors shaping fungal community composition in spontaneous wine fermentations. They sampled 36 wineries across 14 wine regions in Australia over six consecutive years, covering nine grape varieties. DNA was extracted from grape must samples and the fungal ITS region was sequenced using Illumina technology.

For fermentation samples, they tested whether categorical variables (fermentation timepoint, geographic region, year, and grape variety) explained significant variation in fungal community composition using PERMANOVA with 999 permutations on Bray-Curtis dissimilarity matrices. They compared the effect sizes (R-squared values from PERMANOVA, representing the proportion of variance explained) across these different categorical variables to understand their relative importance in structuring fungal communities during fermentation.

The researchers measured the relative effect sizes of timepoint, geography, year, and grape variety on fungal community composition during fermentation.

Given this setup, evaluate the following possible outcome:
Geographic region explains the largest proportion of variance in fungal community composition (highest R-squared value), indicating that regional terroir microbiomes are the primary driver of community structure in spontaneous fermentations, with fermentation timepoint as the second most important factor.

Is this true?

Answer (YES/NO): NO